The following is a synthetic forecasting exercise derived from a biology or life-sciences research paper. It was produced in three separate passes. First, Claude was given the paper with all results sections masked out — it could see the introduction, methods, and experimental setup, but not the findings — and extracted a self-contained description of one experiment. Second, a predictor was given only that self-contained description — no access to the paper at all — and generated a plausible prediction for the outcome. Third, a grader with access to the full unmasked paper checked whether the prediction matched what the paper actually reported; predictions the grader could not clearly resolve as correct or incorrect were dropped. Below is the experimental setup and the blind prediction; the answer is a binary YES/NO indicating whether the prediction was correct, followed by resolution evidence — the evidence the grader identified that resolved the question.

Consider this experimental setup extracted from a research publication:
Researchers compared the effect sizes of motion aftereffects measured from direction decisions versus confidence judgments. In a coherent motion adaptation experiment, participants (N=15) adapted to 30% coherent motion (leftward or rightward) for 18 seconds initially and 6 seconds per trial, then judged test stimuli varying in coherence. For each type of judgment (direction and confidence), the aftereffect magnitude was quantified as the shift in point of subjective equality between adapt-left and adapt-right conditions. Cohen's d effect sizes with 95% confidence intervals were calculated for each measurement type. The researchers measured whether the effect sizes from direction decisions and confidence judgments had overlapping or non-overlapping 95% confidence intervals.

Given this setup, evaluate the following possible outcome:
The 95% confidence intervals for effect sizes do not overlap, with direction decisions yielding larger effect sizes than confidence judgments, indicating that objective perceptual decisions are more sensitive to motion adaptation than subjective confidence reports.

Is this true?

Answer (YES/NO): NO